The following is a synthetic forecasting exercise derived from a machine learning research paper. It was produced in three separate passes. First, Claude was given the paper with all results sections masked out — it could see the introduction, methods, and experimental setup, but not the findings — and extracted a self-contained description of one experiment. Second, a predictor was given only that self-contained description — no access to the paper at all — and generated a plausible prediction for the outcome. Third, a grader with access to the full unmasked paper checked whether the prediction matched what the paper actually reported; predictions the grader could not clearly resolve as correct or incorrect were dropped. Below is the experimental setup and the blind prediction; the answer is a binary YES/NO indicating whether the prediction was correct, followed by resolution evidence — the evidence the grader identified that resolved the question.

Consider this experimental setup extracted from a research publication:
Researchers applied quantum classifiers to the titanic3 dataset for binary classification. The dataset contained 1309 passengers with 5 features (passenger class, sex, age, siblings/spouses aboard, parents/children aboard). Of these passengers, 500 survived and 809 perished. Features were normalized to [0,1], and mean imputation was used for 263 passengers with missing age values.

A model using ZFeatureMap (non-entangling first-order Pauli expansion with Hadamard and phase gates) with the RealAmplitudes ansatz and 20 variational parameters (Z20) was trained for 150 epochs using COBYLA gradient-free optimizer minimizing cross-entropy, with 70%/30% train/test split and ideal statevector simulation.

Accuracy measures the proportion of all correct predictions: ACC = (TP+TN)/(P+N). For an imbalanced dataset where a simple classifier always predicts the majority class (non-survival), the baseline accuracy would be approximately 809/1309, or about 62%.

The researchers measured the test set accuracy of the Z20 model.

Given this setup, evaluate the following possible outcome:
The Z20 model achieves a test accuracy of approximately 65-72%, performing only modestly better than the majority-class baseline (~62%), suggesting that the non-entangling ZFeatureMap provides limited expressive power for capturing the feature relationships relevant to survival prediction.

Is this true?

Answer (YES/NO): NO